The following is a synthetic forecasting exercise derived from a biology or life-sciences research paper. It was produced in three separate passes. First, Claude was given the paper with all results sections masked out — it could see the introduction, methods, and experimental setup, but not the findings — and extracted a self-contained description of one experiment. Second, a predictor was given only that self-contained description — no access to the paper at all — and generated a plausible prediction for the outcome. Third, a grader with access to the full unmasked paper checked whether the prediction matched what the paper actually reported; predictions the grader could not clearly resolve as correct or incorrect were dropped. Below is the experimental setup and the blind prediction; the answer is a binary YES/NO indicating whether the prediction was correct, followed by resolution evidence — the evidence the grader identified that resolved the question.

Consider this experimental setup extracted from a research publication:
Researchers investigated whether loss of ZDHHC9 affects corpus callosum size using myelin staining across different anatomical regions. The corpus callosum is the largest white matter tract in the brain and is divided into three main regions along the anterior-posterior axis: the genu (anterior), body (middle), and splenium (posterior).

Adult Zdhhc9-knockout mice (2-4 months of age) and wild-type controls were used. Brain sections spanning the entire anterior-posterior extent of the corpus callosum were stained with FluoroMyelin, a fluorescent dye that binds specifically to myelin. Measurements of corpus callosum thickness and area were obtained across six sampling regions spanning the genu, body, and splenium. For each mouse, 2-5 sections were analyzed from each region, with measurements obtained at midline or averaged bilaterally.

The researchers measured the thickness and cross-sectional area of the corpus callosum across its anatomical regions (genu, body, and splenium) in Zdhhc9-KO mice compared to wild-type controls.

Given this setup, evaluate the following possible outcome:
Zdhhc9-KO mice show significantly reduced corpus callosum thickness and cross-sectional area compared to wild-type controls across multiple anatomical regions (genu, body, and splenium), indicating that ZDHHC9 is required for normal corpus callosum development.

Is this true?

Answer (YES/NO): YES